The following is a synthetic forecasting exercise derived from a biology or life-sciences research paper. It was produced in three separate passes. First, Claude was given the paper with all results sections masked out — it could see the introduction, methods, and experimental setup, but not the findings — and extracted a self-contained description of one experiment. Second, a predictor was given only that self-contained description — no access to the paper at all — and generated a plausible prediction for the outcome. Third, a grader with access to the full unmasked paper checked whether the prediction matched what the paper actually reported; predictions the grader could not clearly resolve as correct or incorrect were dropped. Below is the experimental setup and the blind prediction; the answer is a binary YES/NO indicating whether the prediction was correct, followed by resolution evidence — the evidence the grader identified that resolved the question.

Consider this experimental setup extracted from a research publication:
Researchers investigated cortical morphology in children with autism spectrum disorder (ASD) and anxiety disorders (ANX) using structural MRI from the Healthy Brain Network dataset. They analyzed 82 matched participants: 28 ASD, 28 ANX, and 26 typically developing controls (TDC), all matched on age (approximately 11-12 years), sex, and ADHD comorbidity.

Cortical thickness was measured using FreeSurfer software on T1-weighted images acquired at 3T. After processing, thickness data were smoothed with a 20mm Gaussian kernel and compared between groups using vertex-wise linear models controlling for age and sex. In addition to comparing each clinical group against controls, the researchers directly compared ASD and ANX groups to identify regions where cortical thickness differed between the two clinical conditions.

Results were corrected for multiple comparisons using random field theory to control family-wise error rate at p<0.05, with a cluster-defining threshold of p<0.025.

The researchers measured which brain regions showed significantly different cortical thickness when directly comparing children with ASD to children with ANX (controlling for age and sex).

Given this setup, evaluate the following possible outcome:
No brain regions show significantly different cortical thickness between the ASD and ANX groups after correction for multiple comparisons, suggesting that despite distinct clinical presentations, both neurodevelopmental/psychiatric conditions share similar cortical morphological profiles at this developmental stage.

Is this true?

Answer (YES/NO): NO